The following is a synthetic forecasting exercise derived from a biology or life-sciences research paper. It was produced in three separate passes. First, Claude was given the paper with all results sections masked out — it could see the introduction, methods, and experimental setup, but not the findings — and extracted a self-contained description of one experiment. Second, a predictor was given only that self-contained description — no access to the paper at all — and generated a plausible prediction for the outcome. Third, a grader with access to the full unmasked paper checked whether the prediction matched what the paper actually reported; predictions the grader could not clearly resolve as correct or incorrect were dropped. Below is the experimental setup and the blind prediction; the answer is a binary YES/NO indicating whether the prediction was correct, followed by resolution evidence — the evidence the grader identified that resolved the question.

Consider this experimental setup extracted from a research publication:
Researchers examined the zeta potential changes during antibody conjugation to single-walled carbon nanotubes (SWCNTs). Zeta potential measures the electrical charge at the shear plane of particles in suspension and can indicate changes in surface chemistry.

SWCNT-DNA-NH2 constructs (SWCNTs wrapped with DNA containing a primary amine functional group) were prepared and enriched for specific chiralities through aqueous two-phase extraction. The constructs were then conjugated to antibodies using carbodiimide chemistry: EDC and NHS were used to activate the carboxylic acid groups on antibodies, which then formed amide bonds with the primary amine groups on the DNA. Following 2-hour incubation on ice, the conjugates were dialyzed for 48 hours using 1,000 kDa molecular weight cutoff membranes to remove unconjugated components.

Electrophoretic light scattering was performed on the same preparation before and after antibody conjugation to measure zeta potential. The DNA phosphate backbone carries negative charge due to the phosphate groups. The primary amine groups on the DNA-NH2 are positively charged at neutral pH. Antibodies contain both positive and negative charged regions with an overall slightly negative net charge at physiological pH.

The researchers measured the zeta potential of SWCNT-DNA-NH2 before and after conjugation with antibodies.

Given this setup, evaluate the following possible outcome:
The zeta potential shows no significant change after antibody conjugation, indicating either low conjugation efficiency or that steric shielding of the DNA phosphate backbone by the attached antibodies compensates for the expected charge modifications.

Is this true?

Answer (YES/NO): NO